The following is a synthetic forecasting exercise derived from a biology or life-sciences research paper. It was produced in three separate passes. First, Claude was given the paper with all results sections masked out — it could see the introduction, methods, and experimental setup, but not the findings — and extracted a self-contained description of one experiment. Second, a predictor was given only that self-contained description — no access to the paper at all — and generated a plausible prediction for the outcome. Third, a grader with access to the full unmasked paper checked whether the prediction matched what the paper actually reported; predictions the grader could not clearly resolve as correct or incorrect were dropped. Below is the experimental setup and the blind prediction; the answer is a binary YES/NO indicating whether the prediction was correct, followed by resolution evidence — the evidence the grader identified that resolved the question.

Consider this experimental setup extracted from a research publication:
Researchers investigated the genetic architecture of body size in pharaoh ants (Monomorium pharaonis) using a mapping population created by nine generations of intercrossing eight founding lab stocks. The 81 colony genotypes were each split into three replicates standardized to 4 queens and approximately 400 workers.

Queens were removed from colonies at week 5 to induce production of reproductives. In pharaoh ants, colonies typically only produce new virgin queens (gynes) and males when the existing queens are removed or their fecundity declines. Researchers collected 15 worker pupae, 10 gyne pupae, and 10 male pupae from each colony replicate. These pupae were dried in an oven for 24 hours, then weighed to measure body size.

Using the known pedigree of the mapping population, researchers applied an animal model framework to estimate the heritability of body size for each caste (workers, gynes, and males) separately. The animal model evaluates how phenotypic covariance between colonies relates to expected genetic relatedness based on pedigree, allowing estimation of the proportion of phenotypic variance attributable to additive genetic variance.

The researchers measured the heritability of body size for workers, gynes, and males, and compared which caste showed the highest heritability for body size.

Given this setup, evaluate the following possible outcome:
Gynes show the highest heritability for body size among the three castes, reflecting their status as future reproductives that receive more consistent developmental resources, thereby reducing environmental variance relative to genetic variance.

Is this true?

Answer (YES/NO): NO